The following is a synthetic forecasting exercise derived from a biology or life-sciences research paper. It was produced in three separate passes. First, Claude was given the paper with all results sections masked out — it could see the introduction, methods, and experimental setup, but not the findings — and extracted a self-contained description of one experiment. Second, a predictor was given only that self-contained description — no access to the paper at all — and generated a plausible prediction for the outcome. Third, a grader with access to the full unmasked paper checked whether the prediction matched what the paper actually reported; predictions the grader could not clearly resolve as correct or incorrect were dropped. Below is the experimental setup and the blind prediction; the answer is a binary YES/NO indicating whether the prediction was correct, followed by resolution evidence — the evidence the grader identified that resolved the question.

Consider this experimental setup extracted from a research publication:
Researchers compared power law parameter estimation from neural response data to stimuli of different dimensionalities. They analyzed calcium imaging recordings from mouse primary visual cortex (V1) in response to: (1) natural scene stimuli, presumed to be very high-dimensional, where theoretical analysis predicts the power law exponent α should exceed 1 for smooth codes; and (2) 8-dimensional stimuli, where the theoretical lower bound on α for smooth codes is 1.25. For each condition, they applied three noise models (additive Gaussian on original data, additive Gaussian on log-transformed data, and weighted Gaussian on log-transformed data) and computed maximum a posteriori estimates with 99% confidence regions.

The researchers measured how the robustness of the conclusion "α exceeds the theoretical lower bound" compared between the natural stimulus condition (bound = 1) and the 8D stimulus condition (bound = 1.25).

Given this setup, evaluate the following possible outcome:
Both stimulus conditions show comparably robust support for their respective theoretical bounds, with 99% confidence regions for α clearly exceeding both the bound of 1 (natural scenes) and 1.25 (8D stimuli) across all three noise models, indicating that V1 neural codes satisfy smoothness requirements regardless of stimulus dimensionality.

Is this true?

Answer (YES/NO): NO